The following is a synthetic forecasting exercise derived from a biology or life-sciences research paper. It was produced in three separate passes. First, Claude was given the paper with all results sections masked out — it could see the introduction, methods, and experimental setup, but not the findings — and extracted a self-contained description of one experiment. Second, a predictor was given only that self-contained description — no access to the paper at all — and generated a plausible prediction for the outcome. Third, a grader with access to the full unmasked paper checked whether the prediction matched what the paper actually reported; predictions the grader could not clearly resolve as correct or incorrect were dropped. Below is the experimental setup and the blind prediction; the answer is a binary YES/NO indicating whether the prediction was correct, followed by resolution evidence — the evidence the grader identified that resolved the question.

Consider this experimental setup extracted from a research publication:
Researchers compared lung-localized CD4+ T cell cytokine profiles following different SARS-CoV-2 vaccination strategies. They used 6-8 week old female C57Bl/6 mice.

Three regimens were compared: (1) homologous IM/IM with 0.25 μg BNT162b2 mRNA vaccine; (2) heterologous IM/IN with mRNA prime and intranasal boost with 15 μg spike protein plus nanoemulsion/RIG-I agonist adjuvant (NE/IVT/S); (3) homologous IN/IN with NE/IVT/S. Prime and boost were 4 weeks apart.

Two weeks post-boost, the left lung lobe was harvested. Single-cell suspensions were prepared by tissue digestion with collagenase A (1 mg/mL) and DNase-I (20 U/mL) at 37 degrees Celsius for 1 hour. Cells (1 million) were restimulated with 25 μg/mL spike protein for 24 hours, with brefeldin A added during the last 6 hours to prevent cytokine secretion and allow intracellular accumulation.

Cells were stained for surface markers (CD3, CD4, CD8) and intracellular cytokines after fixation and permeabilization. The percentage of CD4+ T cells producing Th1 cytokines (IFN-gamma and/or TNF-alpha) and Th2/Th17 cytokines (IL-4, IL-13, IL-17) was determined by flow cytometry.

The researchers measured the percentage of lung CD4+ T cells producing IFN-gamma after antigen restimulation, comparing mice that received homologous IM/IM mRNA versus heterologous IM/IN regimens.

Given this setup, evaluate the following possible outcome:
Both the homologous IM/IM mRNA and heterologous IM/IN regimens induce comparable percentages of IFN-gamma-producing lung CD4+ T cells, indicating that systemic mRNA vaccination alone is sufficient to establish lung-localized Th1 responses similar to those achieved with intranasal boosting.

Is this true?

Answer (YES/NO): NO